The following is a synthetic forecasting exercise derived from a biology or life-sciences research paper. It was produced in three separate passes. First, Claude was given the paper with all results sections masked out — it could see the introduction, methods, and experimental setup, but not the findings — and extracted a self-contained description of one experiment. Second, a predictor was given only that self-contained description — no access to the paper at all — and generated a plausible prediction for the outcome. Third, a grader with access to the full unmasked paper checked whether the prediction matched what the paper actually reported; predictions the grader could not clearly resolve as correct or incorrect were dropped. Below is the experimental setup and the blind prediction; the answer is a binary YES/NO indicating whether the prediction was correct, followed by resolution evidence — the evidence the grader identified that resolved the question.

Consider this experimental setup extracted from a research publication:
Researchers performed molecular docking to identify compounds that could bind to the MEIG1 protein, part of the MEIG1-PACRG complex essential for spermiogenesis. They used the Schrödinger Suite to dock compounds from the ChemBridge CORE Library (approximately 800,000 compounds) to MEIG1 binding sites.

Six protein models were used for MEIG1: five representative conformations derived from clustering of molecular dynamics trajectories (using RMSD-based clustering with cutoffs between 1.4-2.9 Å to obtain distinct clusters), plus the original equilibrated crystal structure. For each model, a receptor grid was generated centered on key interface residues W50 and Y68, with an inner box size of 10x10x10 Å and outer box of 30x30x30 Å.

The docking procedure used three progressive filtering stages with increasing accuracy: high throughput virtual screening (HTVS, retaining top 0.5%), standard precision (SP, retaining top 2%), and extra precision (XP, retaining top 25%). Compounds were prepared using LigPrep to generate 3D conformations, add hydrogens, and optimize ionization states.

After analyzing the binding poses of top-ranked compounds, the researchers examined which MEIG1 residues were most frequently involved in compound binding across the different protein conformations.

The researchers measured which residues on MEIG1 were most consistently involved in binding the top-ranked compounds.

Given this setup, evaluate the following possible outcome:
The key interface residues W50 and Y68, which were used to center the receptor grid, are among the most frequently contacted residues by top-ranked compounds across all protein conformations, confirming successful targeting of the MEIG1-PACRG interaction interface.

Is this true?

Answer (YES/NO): YES